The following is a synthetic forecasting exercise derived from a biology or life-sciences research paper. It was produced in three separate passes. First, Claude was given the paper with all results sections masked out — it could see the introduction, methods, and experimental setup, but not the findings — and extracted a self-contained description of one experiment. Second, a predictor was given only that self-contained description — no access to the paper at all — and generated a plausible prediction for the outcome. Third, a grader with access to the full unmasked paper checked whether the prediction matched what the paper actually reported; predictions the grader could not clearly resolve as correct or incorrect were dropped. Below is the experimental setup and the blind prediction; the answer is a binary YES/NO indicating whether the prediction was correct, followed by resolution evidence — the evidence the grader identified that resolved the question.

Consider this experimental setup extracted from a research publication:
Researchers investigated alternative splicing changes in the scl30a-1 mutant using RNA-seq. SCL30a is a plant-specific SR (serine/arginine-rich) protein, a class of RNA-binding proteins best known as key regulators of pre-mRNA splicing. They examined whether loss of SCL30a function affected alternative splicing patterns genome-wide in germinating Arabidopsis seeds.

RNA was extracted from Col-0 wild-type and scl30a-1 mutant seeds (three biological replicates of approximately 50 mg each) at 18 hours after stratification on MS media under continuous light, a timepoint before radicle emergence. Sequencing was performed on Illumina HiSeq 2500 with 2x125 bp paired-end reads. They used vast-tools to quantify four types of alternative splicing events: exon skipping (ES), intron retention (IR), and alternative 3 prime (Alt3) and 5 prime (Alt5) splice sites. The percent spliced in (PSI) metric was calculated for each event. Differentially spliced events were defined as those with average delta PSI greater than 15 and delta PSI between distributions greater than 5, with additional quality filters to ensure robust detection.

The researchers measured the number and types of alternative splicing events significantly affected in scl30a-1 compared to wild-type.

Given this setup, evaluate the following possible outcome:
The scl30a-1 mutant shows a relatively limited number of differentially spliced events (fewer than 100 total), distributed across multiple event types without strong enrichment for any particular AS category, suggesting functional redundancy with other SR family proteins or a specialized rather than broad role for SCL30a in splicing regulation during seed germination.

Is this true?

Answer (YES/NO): YES